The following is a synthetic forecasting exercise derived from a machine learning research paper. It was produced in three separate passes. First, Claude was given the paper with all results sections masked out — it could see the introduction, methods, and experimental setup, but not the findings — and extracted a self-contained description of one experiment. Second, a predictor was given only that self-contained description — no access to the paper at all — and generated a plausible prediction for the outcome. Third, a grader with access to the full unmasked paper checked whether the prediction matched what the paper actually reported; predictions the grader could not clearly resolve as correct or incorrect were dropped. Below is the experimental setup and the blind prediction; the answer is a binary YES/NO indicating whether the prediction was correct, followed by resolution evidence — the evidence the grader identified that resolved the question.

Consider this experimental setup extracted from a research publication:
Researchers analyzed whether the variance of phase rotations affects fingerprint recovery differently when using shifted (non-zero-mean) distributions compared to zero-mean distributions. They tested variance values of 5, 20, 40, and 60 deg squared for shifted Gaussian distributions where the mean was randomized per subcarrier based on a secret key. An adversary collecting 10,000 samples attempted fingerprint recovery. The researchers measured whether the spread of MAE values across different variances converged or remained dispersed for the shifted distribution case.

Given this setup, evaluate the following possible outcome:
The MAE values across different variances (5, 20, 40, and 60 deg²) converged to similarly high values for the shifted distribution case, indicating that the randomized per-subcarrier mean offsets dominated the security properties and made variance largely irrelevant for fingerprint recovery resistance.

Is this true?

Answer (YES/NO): YES